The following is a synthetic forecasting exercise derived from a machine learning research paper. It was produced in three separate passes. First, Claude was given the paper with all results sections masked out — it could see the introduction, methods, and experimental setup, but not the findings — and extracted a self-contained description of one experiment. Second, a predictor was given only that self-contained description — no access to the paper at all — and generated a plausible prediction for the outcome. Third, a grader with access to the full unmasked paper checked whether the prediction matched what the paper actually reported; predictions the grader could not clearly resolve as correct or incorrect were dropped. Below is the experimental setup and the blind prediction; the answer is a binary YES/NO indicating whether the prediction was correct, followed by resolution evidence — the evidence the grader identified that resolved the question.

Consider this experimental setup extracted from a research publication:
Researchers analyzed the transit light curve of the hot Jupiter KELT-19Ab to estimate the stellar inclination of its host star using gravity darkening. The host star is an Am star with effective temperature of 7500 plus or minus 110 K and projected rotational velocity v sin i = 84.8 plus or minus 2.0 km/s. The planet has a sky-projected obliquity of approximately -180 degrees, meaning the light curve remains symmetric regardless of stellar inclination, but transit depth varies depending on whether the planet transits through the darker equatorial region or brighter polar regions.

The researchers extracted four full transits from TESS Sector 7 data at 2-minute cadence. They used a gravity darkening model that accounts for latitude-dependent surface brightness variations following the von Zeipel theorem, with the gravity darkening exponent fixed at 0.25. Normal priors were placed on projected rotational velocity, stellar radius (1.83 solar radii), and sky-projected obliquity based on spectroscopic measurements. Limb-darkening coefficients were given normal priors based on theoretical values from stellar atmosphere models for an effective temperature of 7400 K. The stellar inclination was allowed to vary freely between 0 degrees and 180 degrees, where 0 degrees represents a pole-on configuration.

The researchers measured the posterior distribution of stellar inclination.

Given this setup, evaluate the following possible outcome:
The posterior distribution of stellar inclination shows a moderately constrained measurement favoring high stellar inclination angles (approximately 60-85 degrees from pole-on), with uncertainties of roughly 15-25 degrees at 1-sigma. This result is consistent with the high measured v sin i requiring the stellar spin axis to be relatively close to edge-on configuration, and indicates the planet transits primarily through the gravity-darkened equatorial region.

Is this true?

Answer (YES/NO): NO